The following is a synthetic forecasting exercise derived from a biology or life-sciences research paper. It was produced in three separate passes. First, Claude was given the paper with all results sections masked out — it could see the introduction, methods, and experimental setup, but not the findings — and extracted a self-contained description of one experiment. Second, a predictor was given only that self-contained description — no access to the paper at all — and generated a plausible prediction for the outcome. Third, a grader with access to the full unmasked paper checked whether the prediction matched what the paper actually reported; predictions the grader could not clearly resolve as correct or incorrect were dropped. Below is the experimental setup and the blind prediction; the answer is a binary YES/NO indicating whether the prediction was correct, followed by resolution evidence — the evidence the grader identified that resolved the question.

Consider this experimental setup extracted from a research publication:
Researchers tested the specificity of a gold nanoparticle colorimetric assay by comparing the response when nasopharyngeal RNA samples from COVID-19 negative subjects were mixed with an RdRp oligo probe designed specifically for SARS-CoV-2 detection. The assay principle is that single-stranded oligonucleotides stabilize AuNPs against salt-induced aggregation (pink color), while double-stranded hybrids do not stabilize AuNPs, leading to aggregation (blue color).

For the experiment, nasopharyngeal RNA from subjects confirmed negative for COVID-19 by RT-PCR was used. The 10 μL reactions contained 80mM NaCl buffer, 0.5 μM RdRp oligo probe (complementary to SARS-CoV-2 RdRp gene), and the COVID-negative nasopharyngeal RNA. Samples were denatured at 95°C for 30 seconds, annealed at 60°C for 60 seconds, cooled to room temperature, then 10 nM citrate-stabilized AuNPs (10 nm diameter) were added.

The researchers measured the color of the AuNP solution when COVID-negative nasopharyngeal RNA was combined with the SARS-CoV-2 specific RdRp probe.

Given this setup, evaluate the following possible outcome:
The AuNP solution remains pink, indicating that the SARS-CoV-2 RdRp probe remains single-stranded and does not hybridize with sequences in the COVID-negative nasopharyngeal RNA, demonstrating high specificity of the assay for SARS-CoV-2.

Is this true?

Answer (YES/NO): YES